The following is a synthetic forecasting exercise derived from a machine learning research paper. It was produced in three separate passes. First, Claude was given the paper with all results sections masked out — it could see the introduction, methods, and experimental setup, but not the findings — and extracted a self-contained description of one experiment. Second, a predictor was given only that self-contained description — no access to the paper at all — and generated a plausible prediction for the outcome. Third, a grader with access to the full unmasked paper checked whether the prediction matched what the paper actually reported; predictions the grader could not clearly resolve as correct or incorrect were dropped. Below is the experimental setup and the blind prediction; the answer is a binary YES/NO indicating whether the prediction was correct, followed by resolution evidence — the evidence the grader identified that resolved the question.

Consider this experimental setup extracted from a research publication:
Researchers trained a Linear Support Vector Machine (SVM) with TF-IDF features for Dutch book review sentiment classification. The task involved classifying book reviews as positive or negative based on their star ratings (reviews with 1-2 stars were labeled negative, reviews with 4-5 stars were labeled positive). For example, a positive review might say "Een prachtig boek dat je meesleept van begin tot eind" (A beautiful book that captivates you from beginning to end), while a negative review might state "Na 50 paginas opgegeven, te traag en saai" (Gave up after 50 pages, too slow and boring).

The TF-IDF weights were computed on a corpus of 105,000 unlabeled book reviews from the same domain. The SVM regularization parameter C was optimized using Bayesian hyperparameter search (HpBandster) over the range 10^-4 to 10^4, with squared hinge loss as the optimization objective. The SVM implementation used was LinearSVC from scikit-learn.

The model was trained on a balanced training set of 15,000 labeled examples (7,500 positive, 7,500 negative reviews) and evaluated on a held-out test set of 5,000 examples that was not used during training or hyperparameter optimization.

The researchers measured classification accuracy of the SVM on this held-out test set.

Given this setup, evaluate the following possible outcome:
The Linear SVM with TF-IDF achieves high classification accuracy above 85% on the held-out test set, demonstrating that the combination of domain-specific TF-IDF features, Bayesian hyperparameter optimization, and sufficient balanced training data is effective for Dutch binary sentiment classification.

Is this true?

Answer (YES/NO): YES